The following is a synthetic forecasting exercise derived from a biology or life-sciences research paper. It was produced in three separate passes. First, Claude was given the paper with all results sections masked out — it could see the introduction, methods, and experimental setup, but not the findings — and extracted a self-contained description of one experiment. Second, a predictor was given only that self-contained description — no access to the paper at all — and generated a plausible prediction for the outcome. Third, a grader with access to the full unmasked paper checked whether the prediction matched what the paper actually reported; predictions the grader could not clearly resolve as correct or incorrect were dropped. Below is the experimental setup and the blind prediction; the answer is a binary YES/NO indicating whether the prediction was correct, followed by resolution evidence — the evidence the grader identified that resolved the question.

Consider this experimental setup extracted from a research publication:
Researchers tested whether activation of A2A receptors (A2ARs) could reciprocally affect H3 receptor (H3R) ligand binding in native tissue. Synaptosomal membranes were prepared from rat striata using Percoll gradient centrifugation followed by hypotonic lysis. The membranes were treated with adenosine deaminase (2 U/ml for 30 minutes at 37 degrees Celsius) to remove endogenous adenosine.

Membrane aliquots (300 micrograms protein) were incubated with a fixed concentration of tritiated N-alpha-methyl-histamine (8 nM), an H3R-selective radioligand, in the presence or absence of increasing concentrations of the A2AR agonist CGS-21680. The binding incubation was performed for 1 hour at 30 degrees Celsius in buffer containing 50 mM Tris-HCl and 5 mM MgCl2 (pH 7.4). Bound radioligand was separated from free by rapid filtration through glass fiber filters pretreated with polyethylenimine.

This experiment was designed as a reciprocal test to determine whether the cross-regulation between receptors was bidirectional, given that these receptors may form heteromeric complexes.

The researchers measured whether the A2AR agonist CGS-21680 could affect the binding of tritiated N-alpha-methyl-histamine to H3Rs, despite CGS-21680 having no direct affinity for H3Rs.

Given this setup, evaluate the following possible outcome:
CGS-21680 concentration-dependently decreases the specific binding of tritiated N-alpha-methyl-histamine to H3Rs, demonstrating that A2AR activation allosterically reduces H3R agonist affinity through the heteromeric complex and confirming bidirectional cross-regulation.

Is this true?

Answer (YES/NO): NO